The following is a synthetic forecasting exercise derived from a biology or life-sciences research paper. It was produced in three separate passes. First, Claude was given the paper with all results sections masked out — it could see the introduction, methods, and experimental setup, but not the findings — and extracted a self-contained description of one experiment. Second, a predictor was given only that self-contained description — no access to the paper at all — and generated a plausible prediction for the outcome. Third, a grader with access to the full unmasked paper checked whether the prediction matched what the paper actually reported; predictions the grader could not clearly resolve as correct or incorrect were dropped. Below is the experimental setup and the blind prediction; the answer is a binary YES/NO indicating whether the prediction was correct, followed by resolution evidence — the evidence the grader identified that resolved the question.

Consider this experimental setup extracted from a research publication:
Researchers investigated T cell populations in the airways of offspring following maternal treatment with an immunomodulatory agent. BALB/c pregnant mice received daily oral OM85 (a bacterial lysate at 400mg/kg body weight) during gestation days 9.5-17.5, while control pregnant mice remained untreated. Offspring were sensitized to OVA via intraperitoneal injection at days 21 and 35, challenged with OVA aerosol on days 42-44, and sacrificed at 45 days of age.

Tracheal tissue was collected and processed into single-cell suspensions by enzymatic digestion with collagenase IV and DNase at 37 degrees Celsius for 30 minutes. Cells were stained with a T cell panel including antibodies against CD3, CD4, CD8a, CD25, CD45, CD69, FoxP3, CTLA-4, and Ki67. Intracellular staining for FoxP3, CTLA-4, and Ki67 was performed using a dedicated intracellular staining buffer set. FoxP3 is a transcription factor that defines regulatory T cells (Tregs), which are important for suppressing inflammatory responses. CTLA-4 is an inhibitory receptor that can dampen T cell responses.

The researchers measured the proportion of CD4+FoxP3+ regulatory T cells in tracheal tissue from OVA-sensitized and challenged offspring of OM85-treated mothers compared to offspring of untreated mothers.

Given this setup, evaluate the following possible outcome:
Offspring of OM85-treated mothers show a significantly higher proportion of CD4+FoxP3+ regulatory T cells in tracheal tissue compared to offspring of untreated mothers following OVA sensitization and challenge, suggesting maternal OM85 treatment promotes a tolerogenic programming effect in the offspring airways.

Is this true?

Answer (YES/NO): YES